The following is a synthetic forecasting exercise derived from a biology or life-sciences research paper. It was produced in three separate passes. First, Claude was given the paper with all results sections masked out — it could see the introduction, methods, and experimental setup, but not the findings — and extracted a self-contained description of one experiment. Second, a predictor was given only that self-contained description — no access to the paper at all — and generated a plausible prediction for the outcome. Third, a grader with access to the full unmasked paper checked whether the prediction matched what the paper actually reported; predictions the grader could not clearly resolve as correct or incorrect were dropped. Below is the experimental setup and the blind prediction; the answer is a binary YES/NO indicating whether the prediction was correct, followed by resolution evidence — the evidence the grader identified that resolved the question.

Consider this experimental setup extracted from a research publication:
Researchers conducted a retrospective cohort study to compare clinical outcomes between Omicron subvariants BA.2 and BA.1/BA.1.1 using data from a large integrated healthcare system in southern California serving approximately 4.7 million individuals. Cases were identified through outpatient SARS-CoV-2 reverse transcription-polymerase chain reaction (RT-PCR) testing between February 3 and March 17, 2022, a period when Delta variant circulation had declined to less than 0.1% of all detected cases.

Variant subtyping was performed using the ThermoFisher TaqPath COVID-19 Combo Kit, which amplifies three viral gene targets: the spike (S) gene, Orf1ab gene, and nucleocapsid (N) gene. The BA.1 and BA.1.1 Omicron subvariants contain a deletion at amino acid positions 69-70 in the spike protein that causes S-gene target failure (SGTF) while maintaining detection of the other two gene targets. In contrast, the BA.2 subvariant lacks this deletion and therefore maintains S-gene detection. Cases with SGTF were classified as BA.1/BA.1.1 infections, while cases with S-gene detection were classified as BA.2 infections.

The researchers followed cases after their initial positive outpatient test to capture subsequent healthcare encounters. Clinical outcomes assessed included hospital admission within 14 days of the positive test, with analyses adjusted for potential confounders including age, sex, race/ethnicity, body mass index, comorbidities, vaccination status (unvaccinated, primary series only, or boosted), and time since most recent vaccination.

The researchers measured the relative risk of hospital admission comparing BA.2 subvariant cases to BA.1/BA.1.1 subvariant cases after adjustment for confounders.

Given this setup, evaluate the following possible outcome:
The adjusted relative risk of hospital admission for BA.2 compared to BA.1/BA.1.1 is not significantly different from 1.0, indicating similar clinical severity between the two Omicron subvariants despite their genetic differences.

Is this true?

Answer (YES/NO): YES